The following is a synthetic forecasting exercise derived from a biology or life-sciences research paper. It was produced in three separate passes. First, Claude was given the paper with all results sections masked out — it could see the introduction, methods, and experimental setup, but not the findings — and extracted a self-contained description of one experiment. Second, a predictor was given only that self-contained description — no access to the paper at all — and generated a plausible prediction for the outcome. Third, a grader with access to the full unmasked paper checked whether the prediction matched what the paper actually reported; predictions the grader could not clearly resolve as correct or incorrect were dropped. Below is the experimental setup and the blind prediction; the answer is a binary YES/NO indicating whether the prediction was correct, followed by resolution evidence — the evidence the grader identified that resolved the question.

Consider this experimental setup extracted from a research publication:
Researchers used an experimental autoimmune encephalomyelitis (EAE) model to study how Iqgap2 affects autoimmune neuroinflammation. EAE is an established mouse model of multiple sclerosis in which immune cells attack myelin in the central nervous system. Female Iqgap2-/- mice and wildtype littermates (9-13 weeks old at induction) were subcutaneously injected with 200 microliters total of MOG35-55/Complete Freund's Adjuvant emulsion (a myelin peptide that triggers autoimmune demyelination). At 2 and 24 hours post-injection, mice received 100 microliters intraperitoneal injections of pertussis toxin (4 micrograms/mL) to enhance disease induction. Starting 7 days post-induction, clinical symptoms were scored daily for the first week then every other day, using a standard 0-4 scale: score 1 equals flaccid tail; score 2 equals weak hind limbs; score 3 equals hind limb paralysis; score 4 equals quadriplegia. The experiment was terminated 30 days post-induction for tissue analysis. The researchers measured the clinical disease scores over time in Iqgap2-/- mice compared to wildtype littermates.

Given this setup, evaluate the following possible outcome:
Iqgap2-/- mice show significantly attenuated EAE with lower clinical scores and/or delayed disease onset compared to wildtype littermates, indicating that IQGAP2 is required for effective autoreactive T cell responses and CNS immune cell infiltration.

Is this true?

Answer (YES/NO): NO